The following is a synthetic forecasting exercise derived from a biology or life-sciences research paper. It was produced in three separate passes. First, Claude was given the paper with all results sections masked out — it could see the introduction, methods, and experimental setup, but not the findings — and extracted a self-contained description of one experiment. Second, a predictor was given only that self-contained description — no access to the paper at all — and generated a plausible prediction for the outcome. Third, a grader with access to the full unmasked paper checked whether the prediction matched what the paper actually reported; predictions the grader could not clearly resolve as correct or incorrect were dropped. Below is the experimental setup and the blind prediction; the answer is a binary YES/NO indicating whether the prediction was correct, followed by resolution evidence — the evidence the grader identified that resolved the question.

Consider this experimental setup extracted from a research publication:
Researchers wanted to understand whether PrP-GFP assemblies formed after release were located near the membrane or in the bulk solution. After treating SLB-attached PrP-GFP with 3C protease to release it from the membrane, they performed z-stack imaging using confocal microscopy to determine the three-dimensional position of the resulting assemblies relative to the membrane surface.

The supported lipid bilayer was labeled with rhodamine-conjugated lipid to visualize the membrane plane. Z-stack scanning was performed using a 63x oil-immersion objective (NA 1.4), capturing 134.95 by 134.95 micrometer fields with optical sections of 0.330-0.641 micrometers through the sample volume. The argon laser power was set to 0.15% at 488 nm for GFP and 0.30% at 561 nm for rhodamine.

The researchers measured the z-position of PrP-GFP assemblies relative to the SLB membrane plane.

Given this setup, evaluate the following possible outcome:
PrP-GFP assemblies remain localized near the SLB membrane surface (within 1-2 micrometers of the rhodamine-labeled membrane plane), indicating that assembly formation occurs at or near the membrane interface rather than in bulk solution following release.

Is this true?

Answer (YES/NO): NO